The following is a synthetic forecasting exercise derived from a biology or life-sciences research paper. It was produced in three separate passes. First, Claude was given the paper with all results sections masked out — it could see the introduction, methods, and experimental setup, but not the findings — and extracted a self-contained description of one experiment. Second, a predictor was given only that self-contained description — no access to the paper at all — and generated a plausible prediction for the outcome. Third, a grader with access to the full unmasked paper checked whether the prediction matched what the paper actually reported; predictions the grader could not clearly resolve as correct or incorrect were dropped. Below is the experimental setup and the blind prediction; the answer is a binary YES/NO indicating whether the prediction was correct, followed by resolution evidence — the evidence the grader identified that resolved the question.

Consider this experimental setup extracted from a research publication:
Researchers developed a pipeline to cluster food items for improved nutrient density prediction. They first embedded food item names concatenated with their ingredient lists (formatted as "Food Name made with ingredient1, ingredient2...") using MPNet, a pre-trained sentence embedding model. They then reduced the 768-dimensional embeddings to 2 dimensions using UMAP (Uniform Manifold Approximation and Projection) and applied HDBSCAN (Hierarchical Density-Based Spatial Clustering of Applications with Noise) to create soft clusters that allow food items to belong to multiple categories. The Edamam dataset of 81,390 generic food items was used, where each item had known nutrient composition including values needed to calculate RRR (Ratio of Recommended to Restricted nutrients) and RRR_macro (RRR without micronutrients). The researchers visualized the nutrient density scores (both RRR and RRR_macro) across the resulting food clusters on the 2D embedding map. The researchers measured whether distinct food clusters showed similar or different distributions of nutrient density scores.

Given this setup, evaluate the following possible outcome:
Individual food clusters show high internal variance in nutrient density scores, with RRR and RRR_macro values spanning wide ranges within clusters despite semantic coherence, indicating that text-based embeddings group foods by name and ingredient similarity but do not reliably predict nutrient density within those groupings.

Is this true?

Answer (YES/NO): NO